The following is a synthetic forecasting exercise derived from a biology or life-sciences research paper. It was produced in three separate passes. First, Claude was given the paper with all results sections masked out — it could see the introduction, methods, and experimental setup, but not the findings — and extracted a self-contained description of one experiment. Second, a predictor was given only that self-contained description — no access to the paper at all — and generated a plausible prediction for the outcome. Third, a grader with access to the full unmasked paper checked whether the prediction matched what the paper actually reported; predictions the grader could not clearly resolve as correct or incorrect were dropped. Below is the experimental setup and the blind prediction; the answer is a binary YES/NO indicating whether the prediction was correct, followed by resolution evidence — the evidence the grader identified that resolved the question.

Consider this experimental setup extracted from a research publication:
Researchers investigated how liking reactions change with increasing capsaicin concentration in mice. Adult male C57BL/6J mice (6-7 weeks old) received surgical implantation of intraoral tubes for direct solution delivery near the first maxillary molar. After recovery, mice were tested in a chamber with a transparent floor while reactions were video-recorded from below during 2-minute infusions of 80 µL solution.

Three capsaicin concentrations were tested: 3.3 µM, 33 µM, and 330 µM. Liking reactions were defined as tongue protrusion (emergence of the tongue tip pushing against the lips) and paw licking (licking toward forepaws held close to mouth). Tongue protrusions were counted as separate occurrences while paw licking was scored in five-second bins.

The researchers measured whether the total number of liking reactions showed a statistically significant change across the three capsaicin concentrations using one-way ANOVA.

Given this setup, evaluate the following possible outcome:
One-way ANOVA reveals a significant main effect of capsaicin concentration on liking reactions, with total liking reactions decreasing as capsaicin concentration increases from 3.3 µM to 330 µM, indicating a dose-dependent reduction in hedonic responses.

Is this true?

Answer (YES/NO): YES